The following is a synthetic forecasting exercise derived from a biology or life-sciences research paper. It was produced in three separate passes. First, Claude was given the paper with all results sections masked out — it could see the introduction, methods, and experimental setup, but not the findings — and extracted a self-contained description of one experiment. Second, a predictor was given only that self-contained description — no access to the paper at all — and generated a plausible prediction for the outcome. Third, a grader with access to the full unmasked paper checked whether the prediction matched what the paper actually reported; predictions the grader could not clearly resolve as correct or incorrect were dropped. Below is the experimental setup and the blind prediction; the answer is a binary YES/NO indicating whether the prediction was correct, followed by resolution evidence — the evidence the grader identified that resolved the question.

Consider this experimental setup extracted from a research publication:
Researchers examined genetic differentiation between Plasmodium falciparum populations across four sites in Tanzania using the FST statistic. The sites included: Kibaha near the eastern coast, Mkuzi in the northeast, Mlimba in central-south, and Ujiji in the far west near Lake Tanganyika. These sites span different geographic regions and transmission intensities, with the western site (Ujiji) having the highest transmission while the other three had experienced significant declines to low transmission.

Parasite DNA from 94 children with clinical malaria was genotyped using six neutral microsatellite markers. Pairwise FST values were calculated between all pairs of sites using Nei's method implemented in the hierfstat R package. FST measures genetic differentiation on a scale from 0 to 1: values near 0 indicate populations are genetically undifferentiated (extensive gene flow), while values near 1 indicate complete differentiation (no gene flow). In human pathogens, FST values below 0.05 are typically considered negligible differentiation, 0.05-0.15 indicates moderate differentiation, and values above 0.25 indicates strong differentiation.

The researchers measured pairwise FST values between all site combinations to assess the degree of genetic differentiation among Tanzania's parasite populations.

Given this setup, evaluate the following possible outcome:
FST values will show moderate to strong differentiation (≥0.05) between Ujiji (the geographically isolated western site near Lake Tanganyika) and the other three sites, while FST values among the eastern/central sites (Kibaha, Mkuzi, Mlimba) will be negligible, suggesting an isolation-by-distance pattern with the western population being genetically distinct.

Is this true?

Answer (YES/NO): NO